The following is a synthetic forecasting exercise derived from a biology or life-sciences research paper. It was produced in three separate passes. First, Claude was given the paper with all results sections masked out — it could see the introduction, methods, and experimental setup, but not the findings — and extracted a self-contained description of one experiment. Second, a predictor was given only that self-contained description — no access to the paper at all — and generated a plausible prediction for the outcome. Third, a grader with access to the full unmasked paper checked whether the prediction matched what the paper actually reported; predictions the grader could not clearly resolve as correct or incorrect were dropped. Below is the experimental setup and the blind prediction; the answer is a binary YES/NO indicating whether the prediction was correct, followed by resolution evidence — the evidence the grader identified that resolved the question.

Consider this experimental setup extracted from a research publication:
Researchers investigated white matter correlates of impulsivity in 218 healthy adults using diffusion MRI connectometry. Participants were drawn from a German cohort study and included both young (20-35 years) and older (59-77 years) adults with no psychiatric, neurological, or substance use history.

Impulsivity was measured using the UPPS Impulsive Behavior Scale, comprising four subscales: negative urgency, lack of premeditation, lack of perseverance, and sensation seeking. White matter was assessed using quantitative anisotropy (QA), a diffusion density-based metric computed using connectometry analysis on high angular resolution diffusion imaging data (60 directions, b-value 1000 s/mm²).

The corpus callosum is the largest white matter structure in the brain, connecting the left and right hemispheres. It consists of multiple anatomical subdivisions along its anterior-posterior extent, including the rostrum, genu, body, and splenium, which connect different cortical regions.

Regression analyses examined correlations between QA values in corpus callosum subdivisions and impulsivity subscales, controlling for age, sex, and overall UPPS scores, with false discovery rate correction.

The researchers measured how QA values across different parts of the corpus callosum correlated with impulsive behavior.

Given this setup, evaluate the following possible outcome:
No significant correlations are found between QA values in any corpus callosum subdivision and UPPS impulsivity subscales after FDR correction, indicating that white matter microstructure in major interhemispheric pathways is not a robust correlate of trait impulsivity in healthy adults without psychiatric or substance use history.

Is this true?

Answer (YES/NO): NO